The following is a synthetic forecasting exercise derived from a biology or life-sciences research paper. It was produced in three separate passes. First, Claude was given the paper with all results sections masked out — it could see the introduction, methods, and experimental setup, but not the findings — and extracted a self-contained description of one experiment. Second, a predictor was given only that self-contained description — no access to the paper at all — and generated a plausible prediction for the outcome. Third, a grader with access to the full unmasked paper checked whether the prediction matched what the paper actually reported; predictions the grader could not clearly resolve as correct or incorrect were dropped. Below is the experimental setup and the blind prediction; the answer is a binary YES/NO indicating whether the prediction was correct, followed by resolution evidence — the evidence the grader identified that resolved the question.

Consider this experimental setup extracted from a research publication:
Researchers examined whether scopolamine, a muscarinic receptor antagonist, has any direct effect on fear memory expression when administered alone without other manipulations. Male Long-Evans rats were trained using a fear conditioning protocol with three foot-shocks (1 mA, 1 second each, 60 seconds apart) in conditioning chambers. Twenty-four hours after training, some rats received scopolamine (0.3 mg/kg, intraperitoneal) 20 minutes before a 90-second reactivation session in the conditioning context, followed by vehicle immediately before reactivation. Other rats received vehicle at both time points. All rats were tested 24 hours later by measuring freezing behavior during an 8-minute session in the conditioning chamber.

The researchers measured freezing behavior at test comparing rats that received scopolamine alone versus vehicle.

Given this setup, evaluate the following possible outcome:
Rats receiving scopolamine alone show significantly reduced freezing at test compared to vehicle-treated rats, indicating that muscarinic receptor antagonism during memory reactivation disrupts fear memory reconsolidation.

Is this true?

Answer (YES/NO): NO